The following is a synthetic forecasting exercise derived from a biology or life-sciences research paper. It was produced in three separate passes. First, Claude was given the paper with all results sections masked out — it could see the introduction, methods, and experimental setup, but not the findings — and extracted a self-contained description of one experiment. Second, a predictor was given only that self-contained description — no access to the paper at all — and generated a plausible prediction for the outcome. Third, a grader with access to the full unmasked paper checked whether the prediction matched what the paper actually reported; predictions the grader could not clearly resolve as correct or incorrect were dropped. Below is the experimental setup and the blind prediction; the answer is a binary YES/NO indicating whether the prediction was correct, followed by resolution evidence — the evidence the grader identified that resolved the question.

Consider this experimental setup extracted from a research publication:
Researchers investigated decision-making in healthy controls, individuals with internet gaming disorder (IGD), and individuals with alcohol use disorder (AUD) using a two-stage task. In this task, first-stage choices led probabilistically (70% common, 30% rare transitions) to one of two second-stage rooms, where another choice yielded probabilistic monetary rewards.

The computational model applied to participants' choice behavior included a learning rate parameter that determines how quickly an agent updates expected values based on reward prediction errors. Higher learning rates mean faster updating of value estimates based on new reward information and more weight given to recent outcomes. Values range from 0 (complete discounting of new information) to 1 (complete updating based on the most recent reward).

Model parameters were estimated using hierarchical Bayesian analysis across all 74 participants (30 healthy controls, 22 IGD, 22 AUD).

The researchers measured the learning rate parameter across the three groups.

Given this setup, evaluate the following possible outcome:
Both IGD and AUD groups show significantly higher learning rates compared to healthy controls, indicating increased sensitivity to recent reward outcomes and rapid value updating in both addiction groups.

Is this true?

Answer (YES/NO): YES